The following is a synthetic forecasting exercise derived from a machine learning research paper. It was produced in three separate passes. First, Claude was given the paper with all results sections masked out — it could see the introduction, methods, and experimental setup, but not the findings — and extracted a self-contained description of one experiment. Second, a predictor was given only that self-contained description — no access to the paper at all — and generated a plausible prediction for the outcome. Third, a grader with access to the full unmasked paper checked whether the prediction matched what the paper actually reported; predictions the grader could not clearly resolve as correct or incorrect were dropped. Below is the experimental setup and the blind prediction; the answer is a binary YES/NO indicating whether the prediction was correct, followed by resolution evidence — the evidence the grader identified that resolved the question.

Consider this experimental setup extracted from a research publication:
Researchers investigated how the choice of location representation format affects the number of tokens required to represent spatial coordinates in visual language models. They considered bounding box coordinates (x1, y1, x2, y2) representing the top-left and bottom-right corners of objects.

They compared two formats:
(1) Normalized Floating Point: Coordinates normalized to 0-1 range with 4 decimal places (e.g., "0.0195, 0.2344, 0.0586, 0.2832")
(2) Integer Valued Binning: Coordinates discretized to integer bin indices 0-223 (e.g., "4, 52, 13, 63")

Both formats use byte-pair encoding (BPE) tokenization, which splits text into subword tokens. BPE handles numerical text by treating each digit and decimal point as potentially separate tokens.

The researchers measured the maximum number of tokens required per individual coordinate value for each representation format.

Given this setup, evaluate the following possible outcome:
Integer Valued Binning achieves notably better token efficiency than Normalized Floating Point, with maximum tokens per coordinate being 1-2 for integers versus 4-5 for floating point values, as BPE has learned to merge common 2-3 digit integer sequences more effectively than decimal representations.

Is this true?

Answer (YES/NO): NO